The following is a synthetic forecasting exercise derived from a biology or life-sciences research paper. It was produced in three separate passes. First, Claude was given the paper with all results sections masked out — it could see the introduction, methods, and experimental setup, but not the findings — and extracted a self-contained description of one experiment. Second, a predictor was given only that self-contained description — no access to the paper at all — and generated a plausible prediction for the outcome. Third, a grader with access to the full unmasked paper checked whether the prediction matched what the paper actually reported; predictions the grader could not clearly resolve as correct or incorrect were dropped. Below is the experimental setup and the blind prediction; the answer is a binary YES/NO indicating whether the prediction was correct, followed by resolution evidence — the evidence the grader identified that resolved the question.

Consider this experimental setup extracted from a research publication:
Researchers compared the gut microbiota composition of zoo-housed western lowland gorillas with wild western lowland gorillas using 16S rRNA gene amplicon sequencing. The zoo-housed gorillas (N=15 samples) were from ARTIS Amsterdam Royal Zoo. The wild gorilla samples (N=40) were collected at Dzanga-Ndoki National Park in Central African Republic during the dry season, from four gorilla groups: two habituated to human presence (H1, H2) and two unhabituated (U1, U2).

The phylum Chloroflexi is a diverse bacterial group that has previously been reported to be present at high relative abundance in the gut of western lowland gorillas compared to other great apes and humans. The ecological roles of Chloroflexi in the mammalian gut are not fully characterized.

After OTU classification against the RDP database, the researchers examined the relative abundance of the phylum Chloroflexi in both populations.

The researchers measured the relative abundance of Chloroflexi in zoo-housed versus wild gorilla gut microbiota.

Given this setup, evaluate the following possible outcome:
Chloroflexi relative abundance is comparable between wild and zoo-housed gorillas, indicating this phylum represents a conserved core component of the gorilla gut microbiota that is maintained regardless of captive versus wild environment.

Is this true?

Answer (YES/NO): NO